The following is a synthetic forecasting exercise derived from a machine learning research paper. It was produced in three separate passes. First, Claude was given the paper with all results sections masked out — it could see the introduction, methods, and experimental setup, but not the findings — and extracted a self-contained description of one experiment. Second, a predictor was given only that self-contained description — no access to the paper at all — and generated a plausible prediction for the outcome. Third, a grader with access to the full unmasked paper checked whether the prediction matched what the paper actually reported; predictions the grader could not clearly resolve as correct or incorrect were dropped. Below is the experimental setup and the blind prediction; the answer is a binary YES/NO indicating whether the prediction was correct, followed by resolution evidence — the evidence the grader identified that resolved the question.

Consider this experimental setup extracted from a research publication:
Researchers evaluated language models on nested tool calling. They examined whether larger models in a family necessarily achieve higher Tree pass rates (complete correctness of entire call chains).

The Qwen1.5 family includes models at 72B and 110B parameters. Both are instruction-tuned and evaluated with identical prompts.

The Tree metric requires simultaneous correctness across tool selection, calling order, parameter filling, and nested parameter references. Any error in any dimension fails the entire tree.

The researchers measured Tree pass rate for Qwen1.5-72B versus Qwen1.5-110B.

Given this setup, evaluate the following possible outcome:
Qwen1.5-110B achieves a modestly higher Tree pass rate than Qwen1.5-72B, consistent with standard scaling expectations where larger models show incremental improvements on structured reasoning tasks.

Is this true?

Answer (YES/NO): YES